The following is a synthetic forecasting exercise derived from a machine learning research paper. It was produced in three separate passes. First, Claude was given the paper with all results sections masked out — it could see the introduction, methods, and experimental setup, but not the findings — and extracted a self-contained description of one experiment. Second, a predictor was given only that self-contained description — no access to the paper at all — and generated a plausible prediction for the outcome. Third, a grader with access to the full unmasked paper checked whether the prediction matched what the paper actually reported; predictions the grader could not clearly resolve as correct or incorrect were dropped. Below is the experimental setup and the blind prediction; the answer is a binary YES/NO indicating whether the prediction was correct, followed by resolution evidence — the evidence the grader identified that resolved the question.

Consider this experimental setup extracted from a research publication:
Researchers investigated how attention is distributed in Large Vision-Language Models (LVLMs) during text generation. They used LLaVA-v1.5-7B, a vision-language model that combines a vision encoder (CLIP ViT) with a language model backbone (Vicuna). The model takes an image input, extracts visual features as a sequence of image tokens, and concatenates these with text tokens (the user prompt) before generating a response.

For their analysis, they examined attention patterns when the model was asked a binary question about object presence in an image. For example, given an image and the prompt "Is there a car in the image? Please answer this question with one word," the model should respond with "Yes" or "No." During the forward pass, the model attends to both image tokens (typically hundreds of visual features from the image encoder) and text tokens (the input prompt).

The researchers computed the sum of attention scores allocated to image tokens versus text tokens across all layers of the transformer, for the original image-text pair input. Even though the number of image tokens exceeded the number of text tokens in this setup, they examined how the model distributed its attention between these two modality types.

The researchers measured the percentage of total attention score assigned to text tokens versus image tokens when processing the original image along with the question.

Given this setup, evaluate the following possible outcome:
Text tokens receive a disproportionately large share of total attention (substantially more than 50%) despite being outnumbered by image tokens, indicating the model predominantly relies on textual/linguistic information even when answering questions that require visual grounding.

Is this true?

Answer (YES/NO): YES